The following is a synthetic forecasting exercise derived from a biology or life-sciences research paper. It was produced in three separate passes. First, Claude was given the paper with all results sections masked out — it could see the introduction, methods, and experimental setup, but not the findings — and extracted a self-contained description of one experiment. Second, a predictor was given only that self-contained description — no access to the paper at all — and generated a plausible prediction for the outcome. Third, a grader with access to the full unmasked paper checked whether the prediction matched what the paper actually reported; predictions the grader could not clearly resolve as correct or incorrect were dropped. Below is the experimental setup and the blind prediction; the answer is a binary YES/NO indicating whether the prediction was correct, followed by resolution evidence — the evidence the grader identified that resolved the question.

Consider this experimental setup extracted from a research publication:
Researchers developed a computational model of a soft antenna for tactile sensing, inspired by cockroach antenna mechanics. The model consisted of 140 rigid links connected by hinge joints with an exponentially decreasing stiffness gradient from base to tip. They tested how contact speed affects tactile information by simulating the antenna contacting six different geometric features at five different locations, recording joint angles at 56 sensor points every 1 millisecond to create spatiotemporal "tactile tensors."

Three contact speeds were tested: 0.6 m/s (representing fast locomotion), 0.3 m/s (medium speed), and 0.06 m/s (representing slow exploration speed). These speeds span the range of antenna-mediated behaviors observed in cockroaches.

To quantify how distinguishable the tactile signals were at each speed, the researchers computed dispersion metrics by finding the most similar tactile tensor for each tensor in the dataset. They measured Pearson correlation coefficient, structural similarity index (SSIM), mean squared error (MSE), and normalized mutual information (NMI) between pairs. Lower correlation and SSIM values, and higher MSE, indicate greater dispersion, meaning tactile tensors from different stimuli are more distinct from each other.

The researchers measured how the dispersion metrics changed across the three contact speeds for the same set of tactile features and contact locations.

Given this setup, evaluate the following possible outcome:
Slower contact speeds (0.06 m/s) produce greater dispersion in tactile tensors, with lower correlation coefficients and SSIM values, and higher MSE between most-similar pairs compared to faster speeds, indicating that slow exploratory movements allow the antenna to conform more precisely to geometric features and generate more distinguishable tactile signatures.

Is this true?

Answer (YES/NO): YES